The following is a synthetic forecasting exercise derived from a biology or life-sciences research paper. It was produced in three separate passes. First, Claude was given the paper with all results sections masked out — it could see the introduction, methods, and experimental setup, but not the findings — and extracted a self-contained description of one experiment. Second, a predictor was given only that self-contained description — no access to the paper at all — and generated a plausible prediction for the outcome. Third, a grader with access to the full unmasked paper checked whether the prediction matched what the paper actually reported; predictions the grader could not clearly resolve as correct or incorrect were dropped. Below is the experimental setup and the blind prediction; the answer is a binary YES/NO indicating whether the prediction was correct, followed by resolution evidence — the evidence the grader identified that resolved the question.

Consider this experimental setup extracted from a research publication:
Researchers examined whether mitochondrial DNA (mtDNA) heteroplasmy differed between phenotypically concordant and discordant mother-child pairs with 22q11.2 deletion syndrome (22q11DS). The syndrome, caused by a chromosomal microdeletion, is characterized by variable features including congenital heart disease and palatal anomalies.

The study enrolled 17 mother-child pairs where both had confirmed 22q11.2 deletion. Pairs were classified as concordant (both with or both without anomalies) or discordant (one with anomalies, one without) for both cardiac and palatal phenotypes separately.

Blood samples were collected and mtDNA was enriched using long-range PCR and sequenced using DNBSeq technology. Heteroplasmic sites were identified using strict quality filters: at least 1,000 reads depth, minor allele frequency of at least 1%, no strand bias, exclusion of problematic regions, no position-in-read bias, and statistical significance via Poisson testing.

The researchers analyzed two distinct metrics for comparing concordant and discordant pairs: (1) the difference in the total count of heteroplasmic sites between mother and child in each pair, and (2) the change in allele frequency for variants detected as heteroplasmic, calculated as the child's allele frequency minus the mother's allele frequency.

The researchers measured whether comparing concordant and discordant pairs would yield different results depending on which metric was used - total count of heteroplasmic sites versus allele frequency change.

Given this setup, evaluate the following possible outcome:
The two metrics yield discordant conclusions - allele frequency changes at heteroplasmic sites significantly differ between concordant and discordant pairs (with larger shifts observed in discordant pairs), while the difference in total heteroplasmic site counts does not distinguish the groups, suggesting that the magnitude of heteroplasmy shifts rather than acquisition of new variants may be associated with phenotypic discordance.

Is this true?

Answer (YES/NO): NO